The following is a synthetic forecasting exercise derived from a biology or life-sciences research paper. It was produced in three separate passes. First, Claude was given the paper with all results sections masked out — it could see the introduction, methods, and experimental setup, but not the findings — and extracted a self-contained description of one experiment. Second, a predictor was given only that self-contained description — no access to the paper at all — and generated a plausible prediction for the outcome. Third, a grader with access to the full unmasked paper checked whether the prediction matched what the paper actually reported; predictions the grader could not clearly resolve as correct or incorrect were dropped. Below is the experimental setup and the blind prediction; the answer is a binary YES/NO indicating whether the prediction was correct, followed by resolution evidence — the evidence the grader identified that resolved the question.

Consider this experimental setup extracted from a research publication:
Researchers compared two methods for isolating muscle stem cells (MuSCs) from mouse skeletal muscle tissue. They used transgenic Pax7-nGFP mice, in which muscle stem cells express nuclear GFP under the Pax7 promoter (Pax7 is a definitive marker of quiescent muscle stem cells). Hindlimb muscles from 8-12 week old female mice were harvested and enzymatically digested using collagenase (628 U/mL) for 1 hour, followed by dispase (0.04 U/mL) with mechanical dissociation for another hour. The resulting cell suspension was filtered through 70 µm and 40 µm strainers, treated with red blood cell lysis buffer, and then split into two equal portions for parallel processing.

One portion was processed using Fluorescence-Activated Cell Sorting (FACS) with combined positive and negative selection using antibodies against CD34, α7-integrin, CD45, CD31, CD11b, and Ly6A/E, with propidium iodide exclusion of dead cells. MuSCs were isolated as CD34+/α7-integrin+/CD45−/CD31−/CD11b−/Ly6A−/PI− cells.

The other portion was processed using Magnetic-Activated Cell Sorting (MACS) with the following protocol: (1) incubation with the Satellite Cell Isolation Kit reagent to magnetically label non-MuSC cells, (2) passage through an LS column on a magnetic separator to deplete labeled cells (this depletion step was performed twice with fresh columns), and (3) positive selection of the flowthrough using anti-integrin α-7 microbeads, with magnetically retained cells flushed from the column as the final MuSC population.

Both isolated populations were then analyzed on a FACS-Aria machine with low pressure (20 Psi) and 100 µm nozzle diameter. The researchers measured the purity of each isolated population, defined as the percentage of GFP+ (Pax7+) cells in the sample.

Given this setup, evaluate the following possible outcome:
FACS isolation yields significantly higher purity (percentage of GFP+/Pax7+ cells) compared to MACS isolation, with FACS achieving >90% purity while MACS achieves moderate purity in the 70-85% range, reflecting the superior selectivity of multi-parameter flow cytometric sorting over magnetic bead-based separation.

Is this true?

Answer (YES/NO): NO